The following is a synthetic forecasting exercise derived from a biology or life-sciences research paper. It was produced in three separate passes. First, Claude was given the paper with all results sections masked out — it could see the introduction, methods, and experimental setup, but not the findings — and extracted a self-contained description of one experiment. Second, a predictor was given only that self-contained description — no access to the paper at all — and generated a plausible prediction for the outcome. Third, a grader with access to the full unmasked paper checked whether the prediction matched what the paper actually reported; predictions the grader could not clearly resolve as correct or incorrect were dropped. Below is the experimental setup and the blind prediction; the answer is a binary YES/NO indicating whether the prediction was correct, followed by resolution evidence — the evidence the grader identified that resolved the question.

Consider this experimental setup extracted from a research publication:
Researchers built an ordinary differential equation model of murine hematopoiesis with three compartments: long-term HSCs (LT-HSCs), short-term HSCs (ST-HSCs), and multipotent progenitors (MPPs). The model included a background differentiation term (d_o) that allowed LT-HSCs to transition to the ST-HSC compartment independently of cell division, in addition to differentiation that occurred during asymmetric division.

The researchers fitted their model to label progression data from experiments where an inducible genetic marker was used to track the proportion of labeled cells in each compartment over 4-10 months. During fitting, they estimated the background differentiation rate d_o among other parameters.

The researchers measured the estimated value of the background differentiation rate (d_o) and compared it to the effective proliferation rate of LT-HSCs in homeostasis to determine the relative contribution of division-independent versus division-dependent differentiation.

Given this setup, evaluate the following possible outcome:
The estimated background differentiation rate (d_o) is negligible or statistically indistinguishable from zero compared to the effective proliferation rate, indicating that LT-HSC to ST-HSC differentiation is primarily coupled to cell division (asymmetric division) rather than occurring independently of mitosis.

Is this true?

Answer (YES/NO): NO